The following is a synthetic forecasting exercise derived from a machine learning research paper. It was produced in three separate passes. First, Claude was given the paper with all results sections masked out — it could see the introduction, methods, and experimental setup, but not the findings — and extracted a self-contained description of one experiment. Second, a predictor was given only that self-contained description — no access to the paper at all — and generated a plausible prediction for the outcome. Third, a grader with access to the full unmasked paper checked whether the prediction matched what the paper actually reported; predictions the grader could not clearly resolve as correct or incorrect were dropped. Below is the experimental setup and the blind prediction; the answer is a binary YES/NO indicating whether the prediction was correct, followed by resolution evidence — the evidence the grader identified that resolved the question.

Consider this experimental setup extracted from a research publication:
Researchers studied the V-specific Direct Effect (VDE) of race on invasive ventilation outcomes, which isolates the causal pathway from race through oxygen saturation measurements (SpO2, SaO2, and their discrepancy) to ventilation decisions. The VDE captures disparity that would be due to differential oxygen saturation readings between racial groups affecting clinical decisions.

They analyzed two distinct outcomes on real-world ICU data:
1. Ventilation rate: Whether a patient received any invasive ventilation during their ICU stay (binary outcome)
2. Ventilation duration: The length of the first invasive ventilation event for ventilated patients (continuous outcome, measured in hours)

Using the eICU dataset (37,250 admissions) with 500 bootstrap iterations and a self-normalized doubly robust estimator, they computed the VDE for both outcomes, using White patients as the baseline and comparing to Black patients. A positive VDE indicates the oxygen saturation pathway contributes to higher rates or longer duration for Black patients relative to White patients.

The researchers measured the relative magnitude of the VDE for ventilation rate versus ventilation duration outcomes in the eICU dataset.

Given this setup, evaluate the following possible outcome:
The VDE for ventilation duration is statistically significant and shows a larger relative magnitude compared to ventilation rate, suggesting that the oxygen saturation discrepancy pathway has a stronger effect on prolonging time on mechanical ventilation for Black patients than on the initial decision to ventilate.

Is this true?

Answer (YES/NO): YES